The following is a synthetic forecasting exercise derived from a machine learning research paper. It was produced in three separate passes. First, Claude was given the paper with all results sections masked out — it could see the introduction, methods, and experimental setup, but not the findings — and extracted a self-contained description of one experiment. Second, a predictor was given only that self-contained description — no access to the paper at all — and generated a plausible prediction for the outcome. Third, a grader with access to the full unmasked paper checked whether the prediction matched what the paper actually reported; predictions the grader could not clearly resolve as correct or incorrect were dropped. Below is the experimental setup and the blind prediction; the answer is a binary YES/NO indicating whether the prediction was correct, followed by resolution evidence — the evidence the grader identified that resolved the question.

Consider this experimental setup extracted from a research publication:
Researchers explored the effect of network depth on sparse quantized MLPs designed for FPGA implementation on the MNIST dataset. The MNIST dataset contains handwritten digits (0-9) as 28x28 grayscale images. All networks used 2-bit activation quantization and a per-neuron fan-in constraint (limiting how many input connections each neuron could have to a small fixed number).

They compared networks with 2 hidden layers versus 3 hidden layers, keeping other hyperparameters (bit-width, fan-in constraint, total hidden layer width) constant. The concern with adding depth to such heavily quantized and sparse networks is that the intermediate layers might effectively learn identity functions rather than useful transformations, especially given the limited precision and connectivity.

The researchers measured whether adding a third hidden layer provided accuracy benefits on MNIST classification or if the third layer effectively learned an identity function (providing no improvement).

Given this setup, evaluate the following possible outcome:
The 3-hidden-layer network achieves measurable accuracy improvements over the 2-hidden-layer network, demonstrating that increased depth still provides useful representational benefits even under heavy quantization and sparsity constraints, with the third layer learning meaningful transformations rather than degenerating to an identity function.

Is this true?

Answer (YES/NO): YES